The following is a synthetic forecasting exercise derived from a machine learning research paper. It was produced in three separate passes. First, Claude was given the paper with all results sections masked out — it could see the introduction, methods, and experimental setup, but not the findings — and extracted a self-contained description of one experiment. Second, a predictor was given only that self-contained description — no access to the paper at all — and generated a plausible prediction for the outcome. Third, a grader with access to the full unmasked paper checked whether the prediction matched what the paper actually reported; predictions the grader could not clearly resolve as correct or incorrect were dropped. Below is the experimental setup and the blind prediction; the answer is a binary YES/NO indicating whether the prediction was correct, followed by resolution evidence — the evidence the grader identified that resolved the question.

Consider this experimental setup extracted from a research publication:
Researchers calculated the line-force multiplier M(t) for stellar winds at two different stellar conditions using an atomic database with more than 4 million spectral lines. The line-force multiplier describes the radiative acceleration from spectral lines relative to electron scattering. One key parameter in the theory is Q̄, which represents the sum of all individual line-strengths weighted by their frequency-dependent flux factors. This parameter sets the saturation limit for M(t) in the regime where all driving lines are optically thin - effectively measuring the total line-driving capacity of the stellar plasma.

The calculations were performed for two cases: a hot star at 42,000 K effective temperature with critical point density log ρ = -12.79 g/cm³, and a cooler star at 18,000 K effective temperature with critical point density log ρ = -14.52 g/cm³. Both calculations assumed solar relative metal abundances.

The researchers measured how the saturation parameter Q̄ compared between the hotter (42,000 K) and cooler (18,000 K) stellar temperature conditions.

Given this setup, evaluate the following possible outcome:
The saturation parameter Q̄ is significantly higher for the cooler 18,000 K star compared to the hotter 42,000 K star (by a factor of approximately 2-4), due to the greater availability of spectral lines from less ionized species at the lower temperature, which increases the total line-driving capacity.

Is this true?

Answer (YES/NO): NO